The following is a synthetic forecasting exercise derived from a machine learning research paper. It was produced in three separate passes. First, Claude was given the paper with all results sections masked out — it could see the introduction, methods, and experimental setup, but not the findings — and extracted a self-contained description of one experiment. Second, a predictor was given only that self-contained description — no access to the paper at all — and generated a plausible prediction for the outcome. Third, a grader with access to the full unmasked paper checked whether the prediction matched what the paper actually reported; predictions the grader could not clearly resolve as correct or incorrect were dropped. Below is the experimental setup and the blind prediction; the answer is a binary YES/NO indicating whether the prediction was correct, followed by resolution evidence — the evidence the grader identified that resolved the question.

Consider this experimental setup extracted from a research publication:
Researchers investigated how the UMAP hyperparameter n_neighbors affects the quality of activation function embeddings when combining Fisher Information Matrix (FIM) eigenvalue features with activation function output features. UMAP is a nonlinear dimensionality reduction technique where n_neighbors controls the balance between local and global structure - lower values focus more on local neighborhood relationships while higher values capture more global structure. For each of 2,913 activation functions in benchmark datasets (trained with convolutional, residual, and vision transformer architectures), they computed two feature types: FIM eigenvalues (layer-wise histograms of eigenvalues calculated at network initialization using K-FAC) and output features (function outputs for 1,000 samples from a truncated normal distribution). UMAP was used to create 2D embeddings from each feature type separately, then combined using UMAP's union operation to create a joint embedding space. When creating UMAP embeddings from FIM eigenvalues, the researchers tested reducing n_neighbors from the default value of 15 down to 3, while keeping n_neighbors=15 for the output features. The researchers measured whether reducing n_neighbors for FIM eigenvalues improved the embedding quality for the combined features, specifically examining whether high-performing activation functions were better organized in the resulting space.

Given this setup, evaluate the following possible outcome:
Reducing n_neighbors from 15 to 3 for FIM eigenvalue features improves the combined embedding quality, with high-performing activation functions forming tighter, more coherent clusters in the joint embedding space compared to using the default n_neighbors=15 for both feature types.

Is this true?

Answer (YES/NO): NO